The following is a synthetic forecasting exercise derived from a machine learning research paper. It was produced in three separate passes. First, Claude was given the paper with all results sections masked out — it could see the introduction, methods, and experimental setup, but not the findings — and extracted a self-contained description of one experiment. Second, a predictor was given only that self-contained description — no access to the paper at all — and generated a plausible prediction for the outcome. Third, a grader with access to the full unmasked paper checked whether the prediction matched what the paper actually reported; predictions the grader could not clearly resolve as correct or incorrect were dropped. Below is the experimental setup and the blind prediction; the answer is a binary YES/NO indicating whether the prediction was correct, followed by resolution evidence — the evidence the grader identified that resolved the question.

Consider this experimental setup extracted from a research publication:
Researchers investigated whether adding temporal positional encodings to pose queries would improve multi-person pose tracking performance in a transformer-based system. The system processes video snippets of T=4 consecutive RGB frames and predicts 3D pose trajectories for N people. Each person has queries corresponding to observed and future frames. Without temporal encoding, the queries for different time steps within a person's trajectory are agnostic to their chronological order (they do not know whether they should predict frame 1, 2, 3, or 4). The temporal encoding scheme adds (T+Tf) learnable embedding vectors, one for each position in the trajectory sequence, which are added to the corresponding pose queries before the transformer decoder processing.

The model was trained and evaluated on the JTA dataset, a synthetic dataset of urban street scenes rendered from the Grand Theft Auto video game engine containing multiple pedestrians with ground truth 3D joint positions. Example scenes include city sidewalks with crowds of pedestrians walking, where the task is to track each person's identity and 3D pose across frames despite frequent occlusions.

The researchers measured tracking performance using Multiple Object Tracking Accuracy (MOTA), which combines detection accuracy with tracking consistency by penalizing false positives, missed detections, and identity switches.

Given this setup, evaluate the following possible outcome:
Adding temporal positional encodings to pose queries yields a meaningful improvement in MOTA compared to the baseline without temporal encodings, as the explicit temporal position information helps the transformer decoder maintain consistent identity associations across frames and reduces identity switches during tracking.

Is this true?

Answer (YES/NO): YES